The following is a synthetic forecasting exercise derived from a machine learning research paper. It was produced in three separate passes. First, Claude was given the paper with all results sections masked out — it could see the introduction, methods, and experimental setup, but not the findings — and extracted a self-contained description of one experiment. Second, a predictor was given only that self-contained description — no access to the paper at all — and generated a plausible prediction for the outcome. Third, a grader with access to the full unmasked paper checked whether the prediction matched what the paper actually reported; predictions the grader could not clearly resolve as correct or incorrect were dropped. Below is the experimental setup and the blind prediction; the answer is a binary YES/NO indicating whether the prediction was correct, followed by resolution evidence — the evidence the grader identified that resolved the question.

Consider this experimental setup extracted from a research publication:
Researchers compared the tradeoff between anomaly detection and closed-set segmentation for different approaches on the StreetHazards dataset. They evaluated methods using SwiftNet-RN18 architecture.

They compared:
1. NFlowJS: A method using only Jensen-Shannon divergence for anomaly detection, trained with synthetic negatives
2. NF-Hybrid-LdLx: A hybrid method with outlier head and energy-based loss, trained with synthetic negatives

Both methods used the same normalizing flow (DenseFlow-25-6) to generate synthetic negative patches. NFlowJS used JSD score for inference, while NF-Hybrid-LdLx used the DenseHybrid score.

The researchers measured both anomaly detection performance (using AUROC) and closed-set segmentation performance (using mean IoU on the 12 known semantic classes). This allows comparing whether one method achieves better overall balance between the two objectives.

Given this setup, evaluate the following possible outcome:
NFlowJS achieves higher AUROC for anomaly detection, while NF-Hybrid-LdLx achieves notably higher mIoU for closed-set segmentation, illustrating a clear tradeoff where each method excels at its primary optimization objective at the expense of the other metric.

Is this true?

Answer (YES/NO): NO